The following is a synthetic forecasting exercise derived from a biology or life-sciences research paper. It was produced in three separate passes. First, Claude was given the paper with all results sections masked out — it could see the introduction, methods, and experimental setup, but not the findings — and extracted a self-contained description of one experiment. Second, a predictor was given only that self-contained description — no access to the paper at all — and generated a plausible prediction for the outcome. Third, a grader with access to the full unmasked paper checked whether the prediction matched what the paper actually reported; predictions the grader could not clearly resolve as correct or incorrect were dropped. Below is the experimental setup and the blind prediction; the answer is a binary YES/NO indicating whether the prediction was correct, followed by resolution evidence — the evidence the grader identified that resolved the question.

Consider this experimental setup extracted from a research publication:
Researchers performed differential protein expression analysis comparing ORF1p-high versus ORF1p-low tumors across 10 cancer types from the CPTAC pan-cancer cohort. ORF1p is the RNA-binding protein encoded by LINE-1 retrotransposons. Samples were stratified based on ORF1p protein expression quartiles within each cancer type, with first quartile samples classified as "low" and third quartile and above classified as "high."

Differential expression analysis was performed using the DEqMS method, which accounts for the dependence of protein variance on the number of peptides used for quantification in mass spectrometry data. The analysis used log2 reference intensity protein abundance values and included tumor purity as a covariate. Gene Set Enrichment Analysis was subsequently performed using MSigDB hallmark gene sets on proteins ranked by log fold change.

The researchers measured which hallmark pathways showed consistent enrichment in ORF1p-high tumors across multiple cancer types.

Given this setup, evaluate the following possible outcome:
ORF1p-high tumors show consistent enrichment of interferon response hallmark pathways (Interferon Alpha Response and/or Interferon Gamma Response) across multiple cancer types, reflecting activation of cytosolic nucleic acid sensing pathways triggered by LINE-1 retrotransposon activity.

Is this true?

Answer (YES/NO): NO